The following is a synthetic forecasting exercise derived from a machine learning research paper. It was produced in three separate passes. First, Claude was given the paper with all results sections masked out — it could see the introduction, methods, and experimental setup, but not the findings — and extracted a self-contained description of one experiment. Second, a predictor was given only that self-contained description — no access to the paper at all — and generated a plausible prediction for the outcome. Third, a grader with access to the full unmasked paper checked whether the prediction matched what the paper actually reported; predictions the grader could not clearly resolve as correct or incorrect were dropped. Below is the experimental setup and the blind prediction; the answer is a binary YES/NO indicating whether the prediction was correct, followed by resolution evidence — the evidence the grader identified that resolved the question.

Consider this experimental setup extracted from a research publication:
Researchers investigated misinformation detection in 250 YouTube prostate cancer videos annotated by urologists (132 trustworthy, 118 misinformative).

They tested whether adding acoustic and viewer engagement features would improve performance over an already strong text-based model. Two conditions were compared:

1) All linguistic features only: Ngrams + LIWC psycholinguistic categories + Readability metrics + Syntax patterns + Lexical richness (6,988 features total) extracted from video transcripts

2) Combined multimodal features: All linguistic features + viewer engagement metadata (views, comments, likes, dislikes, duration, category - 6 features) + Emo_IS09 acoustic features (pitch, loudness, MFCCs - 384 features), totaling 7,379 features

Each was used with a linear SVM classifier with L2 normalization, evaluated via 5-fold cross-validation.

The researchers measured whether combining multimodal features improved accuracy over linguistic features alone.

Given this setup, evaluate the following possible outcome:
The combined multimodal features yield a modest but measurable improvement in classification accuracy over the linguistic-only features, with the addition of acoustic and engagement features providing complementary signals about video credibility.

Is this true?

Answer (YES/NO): YES